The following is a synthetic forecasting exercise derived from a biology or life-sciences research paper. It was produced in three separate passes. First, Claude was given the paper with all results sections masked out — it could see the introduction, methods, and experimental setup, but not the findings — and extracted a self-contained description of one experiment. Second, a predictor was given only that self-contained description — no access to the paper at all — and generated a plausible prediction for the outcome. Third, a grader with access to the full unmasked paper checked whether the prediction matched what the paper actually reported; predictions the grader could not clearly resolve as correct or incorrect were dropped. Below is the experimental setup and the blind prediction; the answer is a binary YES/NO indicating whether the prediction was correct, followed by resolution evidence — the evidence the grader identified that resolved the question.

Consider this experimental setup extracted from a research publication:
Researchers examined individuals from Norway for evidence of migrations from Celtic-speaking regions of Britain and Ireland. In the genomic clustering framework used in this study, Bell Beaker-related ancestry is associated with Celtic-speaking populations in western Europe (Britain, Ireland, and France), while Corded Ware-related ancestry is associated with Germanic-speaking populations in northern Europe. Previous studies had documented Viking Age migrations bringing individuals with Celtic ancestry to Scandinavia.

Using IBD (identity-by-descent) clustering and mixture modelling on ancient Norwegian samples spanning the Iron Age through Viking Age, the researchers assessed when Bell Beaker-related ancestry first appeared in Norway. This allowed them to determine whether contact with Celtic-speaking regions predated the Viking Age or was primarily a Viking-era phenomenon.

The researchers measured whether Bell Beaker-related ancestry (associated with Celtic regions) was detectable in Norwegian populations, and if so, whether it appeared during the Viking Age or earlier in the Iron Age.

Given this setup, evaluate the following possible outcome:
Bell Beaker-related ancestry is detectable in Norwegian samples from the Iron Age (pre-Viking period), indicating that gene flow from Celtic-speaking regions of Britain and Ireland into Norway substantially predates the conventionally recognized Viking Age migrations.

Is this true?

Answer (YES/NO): YES